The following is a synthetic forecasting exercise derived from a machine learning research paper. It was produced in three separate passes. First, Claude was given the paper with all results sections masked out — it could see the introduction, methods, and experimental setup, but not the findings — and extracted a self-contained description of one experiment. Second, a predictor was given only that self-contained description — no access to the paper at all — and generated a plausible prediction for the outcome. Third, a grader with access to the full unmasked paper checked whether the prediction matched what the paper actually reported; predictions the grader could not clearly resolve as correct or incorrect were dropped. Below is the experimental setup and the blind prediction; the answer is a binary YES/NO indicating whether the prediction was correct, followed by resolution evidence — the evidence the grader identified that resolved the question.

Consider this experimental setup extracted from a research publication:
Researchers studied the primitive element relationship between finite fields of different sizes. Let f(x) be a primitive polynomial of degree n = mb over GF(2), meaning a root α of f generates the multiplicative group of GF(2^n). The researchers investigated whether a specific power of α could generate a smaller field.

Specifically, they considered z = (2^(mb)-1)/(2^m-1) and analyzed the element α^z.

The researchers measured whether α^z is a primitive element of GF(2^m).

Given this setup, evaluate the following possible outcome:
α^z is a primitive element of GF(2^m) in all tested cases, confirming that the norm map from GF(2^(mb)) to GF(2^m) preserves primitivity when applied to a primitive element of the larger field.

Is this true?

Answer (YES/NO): YES